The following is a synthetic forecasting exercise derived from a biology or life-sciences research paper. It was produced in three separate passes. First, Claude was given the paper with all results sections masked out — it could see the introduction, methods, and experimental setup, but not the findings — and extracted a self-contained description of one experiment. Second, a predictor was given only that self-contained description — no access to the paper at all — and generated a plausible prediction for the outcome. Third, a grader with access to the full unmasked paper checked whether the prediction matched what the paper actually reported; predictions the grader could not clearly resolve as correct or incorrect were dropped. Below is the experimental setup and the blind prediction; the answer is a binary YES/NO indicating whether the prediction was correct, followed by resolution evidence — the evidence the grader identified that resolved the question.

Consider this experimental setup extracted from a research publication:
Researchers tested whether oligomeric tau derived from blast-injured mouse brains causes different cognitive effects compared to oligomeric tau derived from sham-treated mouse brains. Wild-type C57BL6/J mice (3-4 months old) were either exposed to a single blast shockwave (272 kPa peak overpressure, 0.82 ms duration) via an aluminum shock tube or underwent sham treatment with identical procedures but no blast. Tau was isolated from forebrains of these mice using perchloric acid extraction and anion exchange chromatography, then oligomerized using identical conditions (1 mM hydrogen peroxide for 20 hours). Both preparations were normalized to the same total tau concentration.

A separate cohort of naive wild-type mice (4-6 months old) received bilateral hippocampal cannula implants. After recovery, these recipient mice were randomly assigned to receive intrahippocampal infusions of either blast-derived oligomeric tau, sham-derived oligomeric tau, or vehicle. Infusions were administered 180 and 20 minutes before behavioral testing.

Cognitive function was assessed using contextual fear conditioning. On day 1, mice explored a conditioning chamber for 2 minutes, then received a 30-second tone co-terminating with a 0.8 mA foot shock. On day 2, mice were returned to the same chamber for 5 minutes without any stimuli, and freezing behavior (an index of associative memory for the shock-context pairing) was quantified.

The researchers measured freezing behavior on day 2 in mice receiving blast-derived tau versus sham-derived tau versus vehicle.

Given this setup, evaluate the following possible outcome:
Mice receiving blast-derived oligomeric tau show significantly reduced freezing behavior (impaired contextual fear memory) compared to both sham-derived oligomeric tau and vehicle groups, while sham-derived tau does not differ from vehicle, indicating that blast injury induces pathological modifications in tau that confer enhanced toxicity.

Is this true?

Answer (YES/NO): YES